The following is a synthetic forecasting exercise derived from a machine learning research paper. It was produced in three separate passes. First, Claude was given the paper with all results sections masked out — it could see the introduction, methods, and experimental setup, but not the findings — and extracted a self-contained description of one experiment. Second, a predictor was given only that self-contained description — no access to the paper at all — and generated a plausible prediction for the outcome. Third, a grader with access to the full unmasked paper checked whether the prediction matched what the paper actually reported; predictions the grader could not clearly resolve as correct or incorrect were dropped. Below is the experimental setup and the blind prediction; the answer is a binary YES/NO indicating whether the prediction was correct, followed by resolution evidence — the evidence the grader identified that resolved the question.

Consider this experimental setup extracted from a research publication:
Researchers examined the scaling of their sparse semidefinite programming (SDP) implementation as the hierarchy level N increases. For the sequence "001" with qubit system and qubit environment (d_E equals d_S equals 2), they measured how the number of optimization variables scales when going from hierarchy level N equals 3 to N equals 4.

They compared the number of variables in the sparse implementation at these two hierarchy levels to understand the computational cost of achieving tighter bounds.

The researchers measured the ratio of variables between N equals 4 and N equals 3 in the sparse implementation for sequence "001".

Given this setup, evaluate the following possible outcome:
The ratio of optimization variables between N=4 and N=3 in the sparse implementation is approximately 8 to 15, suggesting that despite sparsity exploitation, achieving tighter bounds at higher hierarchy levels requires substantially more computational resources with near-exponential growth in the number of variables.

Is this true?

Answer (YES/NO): YES